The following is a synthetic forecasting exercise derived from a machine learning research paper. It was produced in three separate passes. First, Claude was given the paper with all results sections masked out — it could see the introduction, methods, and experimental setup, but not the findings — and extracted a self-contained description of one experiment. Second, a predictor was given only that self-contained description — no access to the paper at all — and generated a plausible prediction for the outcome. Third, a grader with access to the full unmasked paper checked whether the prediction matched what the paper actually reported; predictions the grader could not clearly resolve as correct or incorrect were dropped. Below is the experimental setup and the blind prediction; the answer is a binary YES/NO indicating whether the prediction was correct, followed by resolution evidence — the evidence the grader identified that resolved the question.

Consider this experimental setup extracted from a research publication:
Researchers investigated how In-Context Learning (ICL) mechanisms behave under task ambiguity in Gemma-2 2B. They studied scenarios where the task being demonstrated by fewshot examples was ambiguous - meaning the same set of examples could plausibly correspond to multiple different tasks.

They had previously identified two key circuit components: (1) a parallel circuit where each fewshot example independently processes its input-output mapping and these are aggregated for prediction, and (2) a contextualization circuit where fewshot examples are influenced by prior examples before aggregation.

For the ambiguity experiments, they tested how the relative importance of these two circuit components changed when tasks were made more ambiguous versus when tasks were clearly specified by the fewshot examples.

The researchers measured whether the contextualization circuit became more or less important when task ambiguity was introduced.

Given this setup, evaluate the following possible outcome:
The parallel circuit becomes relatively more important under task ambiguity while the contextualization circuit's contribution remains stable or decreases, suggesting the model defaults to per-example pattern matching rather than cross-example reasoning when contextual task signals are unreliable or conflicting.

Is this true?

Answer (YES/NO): NO